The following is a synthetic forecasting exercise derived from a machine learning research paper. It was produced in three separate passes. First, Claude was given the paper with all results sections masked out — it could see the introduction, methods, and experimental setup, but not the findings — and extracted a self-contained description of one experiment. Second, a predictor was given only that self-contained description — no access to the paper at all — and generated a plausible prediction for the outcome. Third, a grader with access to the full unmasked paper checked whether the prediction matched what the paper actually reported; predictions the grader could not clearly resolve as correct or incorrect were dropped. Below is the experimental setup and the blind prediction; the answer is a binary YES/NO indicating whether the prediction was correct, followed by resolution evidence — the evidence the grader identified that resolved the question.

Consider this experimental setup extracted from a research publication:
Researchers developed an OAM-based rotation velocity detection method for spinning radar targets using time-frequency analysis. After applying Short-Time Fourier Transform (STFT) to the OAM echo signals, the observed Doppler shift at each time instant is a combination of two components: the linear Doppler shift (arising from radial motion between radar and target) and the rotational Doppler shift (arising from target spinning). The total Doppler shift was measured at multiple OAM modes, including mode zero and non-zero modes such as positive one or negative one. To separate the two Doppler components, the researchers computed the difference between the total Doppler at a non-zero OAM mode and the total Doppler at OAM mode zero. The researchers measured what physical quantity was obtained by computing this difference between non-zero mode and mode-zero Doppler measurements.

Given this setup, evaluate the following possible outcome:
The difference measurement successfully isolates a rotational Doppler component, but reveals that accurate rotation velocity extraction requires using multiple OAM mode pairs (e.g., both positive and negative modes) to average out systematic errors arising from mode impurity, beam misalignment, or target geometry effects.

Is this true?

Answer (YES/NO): NO